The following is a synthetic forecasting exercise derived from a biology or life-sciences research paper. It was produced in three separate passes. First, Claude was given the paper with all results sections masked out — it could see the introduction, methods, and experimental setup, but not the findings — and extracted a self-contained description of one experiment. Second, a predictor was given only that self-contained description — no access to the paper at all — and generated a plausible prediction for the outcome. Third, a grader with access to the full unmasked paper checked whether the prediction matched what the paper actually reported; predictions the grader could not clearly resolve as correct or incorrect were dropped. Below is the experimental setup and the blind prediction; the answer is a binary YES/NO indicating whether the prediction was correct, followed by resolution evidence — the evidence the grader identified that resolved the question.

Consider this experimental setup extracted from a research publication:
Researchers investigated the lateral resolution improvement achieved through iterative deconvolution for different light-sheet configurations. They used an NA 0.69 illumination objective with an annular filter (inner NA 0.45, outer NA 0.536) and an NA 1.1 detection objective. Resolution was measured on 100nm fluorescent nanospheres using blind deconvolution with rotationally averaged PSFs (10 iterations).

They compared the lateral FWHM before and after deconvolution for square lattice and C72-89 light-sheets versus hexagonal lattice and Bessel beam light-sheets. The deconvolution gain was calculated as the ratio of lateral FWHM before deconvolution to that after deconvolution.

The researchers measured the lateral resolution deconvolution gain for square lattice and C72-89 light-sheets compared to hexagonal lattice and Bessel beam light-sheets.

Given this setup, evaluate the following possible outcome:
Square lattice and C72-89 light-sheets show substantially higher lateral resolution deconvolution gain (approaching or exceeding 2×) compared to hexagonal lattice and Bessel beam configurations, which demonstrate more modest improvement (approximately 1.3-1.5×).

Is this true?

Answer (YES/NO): NO